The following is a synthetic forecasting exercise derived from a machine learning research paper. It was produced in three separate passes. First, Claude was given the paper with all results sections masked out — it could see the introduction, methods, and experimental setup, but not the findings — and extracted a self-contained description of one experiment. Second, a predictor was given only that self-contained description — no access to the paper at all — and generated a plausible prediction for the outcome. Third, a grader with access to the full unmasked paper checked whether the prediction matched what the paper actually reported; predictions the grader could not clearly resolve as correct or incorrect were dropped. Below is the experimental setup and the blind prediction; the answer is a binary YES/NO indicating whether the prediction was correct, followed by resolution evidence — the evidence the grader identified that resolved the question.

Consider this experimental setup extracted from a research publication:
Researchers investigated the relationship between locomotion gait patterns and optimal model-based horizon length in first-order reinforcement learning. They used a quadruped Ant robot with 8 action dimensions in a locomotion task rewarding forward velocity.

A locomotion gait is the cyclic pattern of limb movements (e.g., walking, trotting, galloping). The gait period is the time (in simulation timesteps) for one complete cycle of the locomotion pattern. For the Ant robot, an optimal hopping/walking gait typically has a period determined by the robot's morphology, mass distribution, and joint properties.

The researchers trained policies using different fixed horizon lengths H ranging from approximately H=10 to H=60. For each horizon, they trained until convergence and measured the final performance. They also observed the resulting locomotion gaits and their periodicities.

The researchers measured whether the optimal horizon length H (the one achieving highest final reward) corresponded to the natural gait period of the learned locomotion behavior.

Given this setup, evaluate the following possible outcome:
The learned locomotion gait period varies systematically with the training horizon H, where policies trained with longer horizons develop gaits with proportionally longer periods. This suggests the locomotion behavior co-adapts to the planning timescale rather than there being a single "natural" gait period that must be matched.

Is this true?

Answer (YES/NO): NO